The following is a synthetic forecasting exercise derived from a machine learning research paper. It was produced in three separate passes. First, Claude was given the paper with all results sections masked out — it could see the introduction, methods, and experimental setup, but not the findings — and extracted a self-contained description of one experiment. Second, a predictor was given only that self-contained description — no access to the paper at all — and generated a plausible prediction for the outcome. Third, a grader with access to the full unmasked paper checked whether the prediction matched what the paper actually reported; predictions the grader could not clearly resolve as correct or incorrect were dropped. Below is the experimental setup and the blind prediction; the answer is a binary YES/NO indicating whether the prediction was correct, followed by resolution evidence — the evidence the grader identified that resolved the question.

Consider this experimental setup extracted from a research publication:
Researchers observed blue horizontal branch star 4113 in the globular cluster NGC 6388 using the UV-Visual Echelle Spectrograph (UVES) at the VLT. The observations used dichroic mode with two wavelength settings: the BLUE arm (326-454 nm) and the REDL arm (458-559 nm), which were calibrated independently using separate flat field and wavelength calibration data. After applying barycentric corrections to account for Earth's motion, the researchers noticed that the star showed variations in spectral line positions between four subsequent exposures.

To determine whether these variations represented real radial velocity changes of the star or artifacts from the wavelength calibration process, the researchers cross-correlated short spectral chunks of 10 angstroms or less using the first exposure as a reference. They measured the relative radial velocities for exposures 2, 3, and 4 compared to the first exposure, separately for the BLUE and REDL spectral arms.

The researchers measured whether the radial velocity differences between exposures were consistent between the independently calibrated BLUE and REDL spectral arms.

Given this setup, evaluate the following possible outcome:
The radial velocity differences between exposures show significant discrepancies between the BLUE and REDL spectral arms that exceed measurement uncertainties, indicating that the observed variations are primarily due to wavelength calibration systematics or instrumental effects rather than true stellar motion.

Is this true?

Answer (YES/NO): NO